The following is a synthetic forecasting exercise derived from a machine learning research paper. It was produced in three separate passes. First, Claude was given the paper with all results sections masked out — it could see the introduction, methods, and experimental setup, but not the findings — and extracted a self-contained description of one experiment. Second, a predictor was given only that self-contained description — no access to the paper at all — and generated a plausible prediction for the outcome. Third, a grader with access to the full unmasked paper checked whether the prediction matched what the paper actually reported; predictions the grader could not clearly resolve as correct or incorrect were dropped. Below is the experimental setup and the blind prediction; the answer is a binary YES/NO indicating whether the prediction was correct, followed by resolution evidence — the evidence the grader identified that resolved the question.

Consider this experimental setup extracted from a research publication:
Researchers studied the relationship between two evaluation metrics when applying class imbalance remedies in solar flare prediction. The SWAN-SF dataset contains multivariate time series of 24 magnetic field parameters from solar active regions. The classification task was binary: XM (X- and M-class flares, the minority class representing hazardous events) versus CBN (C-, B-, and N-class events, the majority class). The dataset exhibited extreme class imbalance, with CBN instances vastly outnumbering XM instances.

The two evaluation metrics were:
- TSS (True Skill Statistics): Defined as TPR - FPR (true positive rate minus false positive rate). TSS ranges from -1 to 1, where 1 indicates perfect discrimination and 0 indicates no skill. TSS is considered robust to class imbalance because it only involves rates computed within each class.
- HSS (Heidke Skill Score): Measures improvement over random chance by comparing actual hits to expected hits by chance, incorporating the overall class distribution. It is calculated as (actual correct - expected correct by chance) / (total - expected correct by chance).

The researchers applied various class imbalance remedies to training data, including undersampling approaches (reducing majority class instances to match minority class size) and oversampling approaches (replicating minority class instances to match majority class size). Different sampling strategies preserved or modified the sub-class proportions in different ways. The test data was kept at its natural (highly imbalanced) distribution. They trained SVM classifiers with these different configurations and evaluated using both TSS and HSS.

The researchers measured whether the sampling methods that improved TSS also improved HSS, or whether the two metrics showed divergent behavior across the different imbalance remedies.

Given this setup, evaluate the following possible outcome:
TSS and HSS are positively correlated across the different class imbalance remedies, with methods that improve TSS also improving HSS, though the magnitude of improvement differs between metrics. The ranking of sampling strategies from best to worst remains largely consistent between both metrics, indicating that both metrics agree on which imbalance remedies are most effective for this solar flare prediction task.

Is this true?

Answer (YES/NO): NO